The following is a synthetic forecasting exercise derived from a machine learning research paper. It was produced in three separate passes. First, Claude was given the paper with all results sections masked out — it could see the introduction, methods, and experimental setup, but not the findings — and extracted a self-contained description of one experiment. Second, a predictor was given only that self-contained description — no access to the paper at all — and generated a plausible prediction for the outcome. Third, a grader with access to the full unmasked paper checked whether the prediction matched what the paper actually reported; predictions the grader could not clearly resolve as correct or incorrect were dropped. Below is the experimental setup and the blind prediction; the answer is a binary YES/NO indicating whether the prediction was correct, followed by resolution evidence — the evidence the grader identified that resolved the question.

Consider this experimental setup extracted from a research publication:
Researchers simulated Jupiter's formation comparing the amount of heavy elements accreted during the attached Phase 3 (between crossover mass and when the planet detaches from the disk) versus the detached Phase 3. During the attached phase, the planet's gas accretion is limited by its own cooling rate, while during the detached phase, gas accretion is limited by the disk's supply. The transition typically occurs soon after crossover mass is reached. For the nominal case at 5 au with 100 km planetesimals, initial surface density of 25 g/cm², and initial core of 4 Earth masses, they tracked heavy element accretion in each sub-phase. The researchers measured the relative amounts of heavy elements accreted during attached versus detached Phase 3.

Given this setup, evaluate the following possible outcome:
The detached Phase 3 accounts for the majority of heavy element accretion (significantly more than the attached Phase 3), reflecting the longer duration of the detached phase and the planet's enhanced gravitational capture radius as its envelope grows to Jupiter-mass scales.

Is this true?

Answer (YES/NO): NO